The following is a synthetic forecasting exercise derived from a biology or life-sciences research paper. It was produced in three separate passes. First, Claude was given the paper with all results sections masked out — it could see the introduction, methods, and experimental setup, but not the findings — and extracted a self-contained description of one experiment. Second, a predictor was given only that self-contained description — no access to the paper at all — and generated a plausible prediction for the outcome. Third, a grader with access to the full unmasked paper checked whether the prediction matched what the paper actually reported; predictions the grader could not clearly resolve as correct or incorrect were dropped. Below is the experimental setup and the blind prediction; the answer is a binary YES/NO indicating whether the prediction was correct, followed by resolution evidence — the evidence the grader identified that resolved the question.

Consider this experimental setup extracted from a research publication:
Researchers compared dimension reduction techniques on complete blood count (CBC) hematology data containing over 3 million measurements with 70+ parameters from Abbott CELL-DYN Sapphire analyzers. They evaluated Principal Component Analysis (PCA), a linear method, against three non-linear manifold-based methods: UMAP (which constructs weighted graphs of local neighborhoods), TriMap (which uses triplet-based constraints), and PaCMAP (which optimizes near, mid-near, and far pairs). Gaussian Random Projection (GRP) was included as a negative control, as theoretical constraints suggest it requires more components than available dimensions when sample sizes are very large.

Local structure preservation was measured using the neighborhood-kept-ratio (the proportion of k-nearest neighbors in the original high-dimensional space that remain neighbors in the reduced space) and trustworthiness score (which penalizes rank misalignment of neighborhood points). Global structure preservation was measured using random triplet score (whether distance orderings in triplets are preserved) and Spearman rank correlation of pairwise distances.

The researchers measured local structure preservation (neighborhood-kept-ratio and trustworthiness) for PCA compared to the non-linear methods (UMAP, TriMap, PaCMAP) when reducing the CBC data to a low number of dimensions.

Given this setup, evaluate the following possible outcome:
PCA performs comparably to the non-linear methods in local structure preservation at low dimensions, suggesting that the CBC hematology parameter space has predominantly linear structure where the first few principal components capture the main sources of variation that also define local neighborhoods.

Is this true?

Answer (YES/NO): NO